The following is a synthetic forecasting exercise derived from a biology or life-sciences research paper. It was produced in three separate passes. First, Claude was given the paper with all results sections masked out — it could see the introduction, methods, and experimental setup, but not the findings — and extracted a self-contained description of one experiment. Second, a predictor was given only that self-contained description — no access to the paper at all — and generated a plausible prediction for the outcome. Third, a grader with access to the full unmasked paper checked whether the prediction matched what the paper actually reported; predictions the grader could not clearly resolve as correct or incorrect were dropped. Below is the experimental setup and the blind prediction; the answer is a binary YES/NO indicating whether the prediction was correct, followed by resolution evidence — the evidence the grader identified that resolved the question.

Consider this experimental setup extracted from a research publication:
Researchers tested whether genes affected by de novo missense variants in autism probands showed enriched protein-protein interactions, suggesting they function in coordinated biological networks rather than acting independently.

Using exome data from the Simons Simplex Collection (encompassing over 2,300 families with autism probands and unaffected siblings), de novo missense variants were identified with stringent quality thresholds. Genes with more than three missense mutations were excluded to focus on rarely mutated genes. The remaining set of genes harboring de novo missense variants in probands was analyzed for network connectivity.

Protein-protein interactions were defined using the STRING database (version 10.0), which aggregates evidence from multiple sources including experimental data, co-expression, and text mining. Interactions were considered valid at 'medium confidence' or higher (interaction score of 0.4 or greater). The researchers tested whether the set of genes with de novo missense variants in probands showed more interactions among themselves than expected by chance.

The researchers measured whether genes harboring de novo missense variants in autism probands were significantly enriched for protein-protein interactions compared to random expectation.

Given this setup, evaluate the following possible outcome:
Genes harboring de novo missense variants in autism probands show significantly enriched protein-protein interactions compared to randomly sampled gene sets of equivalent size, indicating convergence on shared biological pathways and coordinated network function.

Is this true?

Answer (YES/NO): YES